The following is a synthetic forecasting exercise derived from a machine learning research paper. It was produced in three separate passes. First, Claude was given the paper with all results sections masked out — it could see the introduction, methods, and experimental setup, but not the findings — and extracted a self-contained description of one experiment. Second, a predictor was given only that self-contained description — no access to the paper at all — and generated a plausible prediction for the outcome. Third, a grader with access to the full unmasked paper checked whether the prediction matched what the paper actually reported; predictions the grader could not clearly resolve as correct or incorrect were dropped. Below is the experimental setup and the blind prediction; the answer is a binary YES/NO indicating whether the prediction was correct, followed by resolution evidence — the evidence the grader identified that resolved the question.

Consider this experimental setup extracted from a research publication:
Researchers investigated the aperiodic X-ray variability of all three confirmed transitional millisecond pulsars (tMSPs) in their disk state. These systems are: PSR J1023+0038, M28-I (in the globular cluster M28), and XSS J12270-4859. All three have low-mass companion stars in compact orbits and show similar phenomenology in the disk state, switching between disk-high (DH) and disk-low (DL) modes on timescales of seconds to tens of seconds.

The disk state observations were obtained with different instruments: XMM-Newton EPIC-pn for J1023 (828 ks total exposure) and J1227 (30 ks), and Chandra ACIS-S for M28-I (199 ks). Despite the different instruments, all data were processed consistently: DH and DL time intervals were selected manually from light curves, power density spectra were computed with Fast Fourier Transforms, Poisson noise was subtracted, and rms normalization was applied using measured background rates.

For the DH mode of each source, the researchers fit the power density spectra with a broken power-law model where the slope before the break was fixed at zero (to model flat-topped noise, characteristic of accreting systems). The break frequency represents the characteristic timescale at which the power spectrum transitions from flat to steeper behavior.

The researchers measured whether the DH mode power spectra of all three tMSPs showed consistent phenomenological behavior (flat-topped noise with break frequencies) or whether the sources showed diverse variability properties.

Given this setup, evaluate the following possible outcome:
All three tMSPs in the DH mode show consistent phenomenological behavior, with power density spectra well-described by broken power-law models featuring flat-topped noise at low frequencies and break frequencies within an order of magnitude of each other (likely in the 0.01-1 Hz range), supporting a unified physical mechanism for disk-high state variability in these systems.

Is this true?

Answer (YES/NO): NO